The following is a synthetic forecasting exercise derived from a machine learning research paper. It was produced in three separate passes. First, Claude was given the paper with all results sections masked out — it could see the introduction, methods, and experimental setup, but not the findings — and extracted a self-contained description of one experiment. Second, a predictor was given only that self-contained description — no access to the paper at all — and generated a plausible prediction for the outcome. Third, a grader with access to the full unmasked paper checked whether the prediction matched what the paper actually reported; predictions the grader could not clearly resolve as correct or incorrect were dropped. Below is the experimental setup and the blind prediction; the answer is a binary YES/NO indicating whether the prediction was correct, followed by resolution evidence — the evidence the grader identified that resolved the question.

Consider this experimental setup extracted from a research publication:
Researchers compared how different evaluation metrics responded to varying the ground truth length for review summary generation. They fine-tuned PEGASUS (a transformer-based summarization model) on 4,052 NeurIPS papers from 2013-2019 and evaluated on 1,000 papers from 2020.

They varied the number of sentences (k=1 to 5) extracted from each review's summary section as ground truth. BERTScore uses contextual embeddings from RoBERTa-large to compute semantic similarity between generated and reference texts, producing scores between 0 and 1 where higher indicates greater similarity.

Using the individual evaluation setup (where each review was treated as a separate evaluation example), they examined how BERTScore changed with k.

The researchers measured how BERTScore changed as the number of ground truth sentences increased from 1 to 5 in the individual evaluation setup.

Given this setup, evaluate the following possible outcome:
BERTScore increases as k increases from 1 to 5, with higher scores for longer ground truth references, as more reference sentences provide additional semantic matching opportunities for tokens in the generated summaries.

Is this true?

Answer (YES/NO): NO